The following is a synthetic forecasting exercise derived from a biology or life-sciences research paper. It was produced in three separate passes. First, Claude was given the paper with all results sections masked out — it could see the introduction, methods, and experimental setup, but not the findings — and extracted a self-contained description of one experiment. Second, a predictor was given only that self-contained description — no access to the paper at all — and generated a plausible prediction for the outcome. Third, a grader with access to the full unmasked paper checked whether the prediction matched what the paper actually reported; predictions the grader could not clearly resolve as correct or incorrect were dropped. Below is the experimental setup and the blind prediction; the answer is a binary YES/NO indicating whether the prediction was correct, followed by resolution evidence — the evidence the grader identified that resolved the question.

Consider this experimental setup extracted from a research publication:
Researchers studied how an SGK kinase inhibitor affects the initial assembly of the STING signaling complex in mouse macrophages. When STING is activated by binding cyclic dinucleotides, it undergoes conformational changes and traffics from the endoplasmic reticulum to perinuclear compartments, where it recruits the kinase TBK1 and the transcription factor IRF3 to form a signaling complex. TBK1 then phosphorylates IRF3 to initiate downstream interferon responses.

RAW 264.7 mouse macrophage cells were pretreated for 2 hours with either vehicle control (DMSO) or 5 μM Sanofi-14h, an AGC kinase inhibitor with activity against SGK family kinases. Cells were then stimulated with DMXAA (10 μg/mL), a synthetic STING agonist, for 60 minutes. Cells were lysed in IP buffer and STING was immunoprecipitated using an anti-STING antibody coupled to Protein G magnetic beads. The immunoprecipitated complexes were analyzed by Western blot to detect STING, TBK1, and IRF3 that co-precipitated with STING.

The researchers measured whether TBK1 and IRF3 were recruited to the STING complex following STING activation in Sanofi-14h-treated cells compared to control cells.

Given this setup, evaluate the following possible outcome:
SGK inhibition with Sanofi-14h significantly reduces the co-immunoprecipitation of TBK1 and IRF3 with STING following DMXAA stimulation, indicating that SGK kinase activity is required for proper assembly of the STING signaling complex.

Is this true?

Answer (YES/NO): NO